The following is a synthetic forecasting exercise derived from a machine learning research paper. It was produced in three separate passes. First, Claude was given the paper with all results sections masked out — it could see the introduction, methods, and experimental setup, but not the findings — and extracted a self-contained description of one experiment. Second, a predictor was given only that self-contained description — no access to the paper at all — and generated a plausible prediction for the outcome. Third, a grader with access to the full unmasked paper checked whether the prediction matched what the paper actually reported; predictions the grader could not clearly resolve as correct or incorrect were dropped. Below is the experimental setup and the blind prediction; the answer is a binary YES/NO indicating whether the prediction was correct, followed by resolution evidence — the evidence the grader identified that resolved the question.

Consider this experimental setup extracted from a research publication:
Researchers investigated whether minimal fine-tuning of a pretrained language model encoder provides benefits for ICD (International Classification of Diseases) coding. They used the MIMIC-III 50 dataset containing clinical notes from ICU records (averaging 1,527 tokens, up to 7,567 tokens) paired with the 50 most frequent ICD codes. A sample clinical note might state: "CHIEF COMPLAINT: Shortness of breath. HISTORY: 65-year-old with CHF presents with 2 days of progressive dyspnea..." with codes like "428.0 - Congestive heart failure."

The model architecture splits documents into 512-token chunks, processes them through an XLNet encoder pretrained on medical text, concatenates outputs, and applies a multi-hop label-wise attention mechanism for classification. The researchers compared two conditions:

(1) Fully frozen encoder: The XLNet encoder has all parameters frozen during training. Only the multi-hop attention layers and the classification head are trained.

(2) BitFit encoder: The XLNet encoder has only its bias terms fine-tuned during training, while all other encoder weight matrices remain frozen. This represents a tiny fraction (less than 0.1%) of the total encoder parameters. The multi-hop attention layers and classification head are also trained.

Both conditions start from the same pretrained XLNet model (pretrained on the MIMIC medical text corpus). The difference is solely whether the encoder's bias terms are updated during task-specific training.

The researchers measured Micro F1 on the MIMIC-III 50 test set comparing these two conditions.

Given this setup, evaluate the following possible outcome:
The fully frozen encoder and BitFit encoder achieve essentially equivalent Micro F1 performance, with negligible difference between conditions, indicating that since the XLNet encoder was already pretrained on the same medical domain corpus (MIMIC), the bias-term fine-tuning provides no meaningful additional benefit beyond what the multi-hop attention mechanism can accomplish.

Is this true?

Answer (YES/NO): NO